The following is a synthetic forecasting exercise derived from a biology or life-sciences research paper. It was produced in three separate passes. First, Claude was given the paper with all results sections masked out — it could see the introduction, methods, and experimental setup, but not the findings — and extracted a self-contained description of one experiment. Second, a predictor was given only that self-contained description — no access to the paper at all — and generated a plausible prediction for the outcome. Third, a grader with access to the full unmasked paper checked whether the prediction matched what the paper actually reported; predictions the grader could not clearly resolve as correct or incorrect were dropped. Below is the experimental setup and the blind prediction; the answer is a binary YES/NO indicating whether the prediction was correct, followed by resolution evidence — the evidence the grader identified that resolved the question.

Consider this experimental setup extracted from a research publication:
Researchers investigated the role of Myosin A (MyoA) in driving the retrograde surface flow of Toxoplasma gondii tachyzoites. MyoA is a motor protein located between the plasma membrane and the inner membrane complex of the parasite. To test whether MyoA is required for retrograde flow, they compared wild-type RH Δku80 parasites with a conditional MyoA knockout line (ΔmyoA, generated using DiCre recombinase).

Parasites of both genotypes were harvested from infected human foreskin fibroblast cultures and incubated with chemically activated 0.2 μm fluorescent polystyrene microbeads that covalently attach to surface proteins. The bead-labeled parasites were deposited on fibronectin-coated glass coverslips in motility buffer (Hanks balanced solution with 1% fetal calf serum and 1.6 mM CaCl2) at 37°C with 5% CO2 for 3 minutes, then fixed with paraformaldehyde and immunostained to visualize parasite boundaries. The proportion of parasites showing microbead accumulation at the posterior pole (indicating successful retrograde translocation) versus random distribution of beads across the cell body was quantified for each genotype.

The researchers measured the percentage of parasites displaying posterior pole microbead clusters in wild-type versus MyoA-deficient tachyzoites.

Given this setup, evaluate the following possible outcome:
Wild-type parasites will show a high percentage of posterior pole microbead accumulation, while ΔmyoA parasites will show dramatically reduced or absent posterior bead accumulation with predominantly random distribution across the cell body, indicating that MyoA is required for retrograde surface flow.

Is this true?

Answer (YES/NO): YES